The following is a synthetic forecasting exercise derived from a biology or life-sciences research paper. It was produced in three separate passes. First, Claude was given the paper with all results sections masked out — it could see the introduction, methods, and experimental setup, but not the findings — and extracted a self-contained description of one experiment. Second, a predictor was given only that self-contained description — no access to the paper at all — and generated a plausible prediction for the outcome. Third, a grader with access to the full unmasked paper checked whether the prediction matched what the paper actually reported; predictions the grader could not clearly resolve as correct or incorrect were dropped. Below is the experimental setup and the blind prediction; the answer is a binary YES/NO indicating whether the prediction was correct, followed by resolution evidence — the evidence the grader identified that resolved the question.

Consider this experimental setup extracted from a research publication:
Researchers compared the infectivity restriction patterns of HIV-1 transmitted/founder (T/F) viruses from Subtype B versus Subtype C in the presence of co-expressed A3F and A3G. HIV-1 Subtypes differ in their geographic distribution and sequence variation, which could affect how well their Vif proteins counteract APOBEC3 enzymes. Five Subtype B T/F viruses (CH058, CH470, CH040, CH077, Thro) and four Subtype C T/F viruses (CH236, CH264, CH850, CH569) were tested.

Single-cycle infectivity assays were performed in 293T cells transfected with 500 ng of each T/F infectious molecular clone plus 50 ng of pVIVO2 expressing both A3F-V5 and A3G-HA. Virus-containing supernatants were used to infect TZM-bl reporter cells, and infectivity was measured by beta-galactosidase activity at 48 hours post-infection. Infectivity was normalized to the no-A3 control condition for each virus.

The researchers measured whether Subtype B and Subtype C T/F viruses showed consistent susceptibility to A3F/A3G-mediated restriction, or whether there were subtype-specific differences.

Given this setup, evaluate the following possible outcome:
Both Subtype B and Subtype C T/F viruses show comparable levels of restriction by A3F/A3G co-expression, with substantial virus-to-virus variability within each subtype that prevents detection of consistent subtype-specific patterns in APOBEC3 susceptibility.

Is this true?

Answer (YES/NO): NO